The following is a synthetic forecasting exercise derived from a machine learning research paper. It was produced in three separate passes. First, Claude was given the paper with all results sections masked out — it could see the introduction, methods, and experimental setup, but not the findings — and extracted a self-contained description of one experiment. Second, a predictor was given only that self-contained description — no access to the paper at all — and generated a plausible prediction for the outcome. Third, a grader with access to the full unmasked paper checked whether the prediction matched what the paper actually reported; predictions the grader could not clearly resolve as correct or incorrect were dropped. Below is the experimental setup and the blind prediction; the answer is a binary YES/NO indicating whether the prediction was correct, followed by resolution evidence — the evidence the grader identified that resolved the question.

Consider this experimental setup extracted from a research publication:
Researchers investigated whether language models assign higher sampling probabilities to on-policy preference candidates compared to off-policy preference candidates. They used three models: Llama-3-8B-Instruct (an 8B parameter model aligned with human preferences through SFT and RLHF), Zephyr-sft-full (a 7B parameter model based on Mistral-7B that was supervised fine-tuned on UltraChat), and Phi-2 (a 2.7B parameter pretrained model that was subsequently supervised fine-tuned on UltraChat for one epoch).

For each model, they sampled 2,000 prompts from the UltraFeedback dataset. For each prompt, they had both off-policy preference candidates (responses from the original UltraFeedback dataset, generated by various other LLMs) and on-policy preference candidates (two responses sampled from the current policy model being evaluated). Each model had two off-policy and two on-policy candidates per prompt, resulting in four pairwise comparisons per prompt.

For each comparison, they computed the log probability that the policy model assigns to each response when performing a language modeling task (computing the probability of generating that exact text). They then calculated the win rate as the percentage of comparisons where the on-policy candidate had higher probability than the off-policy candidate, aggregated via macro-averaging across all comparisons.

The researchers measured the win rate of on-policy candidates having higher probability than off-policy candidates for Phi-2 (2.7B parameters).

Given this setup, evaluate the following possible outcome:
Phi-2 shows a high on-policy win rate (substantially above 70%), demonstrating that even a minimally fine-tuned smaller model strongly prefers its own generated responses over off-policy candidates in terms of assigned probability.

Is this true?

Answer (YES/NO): YES